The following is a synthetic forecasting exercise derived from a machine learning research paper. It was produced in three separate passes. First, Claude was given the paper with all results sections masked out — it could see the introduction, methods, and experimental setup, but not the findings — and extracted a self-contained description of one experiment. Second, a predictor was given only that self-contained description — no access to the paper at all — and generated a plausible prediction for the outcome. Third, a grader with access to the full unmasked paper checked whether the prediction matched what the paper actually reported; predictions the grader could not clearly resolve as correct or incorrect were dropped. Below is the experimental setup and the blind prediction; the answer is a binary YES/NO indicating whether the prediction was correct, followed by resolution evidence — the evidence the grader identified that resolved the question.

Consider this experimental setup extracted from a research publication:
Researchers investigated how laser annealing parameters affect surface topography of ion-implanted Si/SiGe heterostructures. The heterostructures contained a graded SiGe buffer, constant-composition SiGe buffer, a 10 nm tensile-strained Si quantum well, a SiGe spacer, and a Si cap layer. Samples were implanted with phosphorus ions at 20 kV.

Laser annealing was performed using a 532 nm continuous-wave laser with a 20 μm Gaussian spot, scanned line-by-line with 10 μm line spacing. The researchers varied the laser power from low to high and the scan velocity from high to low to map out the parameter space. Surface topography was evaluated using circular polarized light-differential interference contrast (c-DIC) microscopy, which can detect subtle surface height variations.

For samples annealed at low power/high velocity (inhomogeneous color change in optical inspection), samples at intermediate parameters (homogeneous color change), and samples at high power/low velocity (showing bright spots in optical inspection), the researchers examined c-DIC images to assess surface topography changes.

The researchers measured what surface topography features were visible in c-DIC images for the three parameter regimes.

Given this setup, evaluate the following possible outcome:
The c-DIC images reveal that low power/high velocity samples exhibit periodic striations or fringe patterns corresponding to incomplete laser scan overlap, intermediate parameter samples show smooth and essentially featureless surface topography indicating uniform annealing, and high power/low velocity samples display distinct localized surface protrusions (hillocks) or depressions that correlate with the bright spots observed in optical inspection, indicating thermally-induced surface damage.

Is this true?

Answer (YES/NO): NO